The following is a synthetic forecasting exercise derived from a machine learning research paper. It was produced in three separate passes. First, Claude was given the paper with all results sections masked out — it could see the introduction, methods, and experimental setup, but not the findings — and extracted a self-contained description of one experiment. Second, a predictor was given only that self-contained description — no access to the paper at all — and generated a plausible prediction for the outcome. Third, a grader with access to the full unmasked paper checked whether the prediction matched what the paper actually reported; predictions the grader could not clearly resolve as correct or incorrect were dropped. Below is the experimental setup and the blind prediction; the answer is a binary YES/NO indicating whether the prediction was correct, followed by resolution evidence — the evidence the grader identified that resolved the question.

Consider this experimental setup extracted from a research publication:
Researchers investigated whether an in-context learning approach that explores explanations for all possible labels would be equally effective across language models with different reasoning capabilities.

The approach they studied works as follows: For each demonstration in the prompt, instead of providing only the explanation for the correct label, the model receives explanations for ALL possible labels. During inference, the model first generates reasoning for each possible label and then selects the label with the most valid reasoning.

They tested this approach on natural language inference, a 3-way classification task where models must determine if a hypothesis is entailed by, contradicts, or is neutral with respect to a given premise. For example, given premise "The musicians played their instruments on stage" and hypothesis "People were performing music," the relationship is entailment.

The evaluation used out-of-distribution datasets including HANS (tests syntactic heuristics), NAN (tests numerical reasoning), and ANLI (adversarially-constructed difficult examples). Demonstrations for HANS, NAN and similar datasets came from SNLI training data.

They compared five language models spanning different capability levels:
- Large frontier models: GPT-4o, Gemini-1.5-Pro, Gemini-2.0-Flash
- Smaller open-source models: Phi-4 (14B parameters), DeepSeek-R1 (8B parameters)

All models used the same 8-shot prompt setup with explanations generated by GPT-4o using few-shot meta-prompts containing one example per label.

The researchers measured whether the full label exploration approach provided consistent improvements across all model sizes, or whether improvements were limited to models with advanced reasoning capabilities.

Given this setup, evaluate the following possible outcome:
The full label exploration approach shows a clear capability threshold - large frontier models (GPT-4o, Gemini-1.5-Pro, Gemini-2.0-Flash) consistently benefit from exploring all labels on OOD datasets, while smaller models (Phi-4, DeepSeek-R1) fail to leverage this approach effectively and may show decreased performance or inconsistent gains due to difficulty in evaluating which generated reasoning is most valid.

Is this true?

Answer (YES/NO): NO